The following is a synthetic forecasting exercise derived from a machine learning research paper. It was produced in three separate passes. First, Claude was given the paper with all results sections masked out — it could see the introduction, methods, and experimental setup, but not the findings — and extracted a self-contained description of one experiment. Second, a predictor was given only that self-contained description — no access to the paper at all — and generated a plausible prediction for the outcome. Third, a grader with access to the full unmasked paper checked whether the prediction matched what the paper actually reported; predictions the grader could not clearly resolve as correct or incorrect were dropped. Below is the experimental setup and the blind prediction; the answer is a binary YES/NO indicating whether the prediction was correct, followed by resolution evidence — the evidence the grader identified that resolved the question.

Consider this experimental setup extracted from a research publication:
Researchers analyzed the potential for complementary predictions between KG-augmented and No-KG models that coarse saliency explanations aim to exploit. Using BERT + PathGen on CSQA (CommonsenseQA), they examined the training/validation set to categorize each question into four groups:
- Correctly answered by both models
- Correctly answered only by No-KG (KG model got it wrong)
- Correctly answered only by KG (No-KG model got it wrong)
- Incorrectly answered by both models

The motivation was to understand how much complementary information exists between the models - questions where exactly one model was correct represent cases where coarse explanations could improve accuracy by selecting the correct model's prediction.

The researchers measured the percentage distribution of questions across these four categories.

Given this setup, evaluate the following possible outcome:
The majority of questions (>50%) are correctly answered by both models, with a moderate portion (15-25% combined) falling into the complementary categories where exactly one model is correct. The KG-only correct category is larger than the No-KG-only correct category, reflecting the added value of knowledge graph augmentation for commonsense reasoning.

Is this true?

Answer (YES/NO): NO